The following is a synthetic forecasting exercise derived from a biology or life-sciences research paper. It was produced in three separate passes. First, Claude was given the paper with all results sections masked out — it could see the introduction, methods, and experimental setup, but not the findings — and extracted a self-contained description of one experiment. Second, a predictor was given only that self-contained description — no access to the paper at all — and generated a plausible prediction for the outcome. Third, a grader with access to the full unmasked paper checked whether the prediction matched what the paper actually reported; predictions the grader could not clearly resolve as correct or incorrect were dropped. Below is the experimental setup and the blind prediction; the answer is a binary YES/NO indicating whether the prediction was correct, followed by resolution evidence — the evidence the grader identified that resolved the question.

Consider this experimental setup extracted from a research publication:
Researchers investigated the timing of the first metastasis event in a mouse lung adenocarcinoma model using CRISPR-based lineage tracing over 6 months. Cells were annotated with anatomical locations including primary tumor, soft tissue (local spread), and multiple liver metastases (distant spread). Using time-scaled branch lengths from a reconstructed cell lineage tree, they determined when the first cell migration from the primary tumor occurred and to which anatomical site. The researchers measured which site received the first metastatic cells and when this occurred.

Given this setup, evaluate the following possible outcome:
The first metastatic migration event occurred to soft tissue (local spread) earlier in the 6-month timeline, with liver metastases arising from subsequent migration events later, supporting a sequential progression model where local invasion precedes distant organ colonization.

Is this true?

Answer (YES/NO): YES